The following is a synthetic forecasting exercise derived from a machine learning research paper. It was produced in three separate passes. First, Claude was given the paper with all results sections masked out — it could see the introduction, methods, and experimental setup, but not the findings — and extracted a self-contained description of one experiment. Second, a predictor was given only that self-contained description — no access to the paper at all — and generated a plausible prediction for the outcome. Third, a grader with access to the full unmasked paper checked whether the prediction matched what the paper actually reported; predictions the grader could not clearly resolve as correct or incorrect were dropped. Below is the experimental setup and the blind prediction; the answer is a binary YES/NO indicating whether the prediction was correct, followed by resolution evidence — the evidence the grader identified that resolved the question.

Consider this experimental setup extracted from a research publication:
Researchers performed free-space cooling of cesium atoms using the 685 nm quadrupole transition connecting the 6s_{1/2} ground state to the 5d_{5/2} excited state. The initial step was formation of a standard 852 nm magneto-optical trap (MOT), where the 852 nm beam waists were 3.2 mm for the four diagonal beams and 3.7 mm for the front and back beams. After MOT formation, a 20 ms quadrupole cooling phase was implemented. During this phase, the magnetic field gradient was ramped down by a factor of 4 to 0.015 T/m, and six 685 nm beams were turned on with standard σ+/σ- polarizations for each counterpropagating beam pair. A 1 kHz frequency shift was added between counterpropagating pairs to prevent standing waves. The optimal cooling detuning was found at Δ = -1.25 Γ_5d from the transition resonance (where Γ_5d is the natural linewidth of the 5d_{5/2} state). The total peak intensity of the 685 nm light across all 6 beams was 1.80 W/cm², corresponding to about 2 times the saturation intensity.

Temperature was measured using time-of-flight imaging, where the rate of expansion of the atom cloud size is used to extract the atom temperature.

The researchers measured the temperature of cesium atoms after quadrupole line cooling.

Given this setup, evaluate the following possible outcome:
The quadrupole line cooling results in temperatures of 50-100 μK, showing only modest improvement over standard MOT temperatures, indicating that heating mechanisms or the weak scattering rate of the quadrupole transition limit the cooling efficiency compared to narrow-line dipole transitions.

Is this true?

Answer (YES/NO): NO